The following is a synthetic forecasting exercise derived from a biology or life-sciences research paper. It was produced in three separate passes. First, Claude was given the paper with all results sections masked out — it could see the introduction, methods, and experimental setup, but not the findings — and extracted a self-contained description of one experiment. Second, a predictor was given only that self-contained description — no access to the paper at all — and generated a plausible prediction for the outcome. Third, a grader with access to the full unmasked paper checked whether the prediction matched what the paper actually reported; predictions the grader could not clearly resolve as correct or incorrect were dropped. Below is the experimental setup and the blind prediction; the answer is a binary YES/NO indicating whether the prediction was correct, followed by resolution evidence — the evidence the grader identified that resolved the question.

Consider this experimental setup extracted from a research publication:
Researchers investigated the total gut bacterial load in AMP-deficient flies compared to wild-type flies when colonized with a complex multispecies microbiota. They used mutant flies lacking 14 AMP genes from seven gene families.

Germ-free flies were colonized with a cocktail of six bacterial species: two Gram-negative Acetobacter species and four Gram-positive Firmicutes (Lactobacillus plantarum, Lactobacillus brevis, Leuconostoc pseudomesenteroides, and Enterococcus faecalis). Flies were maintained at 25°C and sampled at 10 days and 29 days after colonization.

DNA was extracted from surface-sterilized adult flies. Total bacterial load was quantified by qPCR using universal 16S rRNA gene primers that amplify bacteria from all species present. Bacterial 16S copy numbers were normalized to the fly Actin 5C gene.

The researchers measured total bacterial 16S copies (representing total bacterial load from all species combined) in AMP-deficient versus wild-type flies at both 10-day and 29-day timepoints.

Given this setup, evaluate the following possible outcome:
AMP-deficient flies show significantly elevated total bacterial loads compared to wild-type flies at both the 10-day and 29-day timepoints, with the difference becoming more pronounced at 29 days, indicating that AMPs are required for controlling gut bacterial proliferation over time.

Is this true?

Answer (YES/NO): NO